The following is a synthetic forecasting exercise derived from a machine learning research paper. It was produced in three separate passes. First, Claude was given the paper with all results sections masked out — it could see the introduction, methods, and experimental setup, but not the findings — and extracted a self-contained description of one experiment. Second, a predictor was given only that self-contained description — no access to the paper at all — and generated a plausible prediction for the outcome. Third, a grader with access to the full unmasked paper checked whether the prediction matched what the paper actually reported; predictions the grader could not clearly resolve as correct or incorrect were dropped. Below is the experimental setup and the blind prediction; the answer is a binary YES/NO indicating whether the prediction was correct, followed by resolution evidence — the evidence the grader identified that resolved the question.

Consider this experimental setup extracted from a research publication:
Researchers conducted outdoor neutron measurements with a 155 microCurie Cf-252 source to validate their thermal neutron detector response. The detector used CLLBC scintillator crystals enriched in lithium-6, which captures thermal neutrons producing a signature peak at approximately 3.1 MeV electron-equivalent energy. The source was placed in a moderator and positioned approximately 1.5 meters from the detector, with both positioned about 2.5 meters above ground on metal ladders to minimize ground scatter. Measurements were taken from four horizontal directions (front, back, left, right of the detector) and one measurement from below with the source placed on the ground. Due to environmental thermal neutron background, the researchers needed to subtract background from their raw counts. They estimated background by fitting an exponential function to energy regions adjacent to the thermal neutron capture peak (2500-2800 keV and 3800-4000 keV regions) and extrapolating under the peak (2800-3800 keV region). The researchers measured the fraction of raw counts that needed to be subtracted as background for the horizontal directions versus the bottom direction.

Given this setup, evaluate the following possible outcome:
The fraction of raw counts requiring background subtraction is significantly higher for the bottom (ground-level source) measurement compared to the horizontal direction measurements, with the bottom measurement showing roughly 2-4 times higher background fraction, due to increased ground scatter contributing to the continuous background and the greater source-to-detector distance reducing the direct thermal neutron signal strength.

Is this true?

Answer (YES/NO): NO